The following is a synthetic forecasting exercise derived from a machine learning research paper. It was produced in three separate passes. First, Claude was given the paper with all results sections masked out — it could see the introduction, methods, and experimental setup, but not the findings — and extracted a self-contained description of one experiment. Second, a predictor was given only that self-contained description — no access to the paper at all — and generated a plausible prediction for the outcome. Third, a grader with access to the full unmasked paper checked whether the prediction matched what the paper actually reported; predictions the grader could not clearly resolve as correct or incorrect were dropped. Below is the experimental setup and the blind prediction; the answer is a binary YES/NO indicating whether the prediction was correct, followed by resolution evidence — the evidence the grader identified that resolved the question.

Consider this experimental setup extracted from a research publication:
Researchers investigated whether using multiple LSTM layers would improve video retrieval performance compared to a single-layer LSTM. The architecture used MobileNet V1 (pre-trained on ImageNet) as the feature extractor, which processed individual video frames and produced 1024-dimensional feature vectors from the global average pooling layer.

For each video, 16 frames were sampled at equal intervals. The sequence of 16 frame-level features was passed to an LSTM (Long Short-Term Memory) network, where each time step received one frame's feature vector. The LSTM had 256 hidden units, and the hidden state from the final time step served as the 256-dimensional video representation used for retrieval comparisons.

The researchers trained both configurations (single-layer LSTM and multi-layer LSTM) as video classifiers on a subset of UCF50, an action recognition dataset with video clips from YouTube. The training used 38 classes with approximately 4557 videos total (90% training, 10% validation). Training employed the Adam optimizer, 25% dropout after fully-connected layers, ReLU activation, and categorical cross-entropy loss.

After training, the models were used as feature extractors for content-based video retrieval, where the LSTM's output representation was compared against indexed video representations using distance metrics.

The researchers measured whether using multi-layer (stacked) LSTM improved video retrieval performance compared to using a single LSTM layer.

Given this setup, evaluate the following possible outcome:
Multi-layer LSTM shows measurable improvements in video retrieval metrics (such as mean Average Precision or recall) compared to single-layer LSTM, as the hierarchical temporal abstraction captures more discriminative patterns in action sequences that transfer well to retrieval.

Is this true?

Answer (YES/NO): NO